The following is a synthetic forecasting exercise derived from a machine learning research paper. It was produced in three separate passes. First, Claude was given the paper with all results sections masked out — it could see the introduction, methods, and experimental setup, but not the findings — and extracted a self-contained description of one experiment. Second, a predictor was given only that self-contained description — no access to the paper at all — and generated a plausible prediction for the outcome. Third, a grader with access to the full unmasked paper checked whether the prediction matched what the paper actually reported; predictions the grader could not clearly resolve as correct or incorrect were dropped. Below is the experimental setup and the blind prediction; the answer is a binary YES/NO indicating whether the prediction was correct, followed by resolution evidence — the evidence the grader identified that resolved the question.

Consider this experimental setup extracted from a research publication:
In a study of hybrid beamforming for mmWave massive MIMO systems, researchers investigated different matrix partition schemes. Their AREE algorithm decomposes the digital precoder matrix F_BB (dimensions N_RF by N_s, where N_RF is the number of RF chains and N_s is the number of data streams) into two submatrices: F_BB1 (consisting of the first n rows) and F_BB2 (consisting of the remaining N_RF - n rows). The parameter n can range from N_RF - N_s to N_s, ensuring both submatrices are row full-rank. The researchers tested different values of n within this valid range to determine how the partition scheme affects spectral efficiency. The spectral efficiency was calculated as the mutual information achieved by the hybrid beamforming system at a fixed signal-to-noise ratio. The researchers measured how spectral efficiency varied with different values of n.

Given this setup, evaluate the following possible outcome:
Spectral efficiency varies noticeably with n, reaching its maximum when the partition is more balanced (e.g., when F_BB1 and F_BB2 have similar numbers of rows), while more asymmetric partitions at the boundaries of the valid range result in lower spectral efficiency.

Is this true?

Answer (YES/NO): NO